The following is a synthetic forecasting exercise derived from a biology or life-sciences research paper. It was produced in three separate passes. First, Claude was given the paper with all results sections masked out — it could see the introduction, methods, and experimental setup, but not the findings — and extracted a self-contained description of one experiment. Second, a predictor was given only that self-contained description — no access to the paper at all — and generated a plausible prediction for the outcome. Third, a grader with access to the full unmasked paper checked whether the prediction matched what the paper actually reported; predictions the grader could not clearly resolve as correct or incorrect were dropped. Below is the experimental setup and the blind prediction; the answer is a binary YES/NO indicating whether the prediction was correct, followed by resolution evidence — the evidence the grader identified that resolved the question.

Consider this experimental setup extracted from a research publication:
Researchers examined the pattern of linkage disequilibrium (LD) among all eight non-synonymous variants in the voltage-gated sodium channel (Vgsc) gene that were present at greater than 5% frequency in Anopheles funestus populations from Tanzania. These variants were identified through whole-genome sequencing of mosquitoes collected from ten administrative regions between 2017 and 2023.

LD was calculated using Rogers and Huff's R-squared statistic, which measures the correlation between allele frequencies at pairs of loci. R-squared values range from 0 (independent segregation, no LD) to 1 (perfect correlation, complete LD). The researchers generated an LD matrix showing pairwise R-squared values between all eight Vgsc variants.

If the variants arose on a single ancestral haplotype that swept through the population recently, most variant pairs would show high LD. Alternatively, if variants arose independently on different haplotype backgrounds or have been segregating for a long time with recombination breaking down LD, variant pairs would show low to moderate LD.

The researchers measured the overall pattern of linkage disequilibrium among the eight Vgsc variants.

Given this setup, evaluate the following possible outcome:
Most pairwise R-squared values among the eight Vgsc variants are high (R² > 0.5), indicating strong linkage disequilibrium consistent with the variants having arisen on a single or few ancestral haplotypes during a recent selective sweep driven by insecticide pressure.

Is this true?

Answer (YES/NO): NO